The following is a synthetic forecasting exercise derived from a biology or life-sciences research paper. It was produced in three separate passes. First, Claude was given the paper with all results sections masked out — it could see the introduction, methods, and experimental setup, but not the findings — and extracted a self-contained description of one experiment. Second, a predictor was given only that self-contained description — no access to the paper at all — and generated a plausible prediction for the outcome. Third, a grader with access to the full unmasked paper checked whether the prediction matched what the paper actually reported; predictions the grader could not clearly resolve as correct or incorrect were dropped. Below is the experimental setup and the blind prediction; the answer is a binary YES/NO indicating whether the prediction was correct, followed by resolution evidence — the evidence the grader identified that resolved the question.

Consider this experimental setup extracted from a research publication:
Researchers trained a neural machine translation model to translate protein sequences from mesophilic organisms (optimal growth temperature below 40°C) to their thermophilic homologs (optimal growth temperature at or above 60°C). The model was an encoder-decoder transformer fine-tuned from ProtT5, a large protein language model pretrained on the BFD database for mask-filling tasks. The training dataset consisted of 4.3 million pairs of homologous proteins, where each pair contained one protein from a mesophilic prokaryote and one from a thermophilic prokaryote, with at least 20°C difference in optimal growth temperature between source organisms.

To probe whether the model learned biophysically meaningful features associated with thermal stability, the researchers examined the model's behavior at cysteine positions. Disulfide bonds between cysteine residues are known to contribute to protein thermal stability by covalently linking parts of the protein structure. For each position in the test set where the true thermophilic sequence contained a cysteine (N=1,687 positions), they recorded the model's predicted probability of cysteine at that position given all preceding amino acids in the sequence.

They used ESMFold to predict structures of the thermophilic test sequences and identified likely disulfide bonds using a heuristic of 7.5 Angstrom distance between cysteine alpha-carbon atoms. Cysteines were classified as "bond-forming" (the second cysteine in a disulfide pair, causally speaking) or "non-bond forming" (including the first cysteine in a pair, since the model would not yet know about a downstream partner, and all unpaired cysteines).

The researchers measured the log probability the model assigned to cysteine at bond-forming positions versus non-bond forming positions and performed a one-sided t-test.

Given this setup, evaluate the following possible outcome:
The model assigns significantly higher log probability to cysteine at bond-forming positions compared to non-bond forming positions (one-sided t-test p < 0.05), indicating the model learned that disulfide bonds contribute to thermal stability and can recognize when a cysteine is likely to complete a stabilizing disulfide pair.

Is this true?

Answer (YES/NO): YES